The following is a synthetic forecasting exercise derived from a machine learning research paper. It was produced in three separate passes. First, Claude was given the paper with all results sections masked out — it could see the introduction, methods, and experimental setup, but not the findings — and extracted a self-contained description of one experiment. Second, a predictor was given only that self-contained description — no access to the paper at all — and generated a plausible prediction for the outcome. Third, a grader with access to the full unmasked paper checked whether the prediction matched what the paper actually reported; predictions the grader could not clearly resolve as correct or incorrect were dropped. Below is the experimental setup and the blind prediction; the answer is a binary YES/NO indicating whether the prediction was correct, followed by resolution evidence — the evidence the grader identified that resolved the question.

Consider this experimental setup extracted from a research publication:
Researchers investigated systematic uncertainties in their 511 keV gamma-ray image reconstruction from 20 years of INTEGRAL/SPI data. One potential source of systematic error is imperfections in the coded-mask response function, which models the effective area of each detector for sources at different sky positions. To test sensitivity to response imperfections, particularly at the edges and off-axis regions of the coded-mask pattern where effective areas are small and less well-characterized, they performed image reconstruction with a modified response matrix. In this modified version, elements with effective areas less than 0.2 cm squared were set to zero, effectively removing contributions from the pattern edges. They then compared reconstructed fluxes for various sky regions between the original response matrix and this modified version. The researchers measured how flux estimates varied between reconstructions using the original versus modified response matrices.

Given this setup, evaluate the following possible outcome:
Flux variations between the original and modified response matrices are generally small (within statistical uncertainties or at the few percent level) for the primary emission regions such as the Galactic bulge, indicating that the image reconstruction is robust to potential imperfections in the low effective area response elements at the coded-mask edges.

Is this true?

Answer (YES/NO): NO